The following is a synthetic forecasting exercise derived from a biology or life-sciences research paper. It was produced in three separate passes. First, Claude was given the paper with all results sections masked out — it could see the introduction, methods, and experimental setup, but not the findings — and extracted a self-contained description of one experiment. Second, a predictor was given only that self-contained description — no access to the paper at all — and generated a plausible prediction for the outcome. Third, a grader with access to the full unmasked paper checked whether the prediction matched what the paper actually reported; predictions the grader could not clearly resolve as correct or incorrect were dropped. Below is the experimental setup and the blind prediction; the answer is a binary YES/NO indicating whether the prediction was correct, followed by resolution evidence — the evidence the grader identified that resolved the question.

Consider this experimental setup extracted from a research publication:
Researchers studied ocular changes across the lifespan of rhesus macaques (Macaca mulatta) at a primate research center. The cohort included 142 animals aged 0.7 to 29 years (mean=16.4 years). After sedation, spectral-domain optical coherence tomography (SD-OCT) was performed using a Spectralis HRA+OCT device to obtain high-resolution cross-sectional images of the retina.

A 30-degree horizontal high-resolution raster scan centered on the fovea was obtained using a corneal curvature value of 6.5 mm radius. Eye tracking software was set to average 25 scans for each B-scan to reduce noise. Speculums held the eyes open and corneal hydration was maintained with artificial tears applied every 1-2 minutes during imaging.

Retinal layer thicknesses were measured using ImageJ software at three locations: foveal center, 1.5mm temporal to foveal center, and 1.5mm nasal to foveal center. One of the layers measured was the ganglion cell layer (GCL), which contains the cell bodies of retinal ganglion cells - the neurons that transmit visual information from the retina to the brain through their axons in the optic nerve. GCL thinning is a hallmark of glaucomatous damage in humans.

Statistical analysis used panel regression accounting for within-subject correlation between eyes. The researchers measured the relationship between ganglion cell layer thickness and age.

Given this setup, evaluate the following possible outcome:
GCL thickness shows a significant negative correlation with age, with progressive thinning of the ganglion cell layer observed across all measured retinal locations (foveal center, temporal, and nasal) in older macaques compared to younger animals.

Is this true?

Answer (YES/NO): NO